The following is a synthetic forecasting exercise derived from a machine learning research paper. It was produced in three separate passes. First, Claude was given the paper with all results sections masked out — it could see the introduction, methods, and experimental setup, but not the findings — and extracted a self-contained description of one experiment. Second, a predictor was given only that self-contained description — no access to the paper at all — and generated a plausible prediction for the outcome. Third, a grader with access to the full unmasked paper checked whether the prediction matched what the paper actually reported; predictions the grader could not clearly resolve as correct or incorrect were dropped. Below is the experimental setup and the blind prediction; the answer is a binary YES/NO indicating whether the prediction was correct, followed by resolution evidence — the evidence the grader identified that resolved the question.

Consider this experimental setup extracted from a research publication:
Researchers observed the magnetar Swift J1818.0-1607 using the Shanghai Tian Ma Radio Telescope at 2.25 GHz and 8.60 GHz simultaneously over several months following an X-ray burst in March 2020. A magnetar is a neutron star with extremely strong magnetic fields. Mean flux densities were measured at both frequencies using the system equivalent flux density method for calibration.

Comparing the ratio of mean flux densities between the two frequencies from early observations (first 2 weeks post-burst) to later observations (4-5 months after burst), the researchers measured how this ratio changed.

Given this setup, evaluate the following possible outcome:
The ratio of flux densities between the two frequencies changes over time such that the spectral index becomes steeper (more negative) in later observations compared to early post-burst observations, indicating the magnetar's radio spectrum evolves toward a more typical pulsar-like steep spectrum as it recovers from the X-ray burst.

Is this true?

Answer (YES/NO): NO